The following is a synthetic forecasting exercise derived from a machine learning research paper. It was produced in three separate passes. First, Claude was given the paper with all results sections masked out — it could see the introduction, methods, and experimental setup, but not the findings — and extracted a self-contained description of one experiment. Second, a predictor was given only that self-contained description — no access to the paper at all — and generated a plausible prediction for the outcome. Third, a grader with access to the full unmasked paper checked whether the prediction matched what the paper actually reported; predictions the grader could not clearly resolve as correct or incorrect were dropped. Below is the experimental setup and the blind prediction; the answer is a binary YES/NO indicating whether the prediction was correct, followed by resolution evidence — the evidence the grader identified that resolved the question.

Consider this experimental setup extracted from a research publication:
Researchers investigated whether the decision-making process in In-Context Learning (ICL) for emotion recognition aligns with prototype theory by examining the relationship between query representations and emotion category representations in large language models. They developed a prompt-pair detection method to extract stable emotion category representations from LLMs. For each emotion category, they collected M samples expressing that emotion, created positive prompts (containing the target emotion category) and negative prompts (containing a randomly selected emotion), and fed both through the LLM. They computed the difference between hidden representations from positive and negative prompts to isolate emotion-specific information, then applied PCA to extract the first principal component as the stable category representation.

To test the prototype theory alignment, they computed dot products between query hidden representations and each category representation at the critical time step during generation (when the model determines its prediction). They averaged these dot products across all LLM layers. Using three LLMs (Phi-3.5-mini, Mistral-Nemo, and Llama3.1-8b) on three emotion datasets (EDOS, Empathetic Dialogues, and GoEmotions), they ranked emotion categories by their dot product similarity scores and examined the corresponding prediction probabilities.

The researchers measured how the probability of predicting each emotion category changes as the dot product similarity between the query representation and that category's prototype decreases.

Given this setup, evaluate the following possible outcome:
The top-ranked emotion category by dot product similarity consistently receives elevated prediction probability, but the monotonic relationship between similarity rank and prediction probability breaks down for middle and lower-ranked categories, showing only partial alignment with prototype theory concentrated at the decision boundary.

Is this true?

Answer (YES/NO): NO